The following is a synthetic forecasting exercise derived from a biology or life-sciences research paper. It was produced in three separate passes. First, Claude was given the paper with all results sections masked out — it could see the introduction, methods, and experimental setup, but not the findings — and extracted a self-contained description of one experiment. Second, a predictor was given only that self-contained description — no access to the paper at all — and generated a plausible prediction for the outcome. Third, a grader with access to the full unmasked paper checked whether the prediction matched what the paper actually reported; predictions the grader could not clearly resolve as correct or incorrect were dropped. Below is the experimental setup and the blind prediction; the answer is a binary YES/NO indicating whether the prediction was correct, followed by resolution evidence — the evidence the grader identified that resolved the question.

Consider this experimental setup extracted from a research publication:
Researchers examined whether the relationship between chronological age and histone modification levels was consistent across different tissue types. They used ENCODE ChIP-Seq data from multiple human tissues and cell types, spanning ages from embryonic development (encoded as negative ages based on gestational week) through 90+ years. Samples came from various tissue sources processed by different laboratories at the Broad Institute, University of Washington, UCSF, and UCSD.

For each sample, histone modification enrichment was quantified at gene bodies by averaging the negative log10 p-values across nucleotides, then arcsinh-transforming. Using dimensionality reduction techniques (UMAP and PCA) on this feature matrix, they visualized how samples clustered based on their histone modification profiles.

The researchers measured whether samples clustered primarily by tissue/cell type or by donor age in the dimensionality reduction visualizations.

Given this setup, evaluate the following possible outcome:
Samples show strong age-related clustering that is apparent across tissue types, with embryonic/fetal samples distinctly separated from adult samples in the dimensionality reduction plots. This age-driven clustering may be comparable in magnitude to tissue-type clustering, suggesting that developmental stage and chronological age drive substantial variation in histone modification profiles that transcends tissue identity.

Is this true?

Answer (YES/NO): NO